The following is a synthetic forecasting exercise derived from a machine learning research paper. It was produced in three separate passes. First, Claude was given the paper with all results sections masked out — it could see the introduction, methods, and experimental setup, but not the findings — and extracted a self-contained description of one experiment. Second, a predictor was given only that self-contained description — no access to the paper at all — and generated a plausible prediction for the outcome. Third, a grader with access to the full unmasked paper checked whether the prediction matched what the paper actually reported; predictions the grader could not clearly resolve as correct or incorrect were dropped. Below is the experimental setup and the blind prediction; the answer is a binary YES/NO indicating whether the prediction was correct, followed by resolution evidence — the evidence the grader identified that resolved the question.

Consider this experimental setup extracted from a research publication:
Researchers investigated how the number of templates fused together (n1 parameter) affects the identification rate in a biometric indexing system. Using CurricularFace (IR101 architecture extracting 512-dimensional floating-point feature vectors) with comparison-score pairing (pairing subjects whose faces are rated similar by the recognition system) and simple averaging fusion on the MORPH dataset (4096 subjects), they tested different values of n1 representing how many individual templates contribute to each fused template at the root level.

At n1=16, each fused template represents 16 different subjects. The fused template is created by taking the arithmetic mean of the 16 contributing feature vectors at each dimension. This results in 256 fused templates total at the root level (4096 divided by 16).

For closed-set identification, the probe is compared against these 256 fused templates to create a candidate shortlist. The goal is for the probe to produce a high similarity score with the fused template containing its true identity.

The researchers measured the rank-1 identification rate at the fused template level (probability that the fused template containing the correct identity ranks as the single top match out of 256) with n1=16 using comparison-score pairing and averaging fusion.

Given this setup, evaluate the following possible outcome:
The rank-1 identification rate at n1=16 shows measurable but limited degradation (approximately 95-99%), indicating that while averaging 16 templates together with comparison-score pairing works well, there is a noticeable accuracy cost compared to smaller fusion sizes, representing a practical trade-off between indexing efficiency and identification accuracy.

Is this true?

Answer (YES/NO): NO